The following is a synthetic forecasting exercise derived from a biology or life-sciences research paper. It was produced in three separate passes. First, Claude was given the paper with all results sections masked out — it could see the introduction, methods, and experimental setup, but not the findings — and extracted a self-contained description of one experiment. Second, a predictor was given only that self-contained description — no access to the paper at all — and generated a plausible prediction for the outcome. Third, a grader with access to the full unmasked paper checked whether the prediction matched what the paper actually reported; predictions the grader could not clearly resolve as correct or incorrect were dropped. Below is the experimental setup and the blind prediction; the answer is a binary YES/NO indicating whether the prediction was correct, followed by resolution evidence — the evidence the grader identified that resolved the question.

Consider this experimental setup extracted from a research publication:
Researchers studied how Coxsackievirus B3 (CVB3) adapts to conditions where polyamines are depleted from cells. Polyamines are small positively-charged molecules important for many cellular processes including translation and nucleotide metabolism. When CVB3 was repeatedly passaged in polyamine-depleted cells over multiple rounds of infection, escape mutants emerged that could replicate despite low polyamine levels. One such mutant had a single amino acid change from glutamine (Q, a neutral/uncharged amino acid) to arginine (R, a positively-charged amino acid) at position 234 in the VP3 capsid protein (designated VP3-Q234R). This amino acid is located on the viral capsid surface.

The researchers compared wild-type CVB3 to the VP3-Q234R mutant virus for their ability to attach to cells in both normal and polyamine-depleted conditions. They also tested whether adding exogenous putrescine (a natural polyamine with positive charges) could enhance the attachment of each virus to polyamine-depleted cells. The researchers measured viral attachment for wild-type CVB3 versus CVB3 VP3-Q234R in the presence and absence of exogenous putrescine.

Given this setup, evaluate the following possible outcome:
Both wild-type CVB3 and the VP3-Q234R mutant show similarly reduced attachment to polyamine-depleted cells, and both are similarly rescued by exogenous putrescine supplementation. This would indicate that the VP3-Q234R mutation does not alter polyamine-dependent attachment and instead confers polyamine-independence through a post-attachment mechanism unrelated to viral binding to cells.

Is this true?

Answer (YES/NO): NO